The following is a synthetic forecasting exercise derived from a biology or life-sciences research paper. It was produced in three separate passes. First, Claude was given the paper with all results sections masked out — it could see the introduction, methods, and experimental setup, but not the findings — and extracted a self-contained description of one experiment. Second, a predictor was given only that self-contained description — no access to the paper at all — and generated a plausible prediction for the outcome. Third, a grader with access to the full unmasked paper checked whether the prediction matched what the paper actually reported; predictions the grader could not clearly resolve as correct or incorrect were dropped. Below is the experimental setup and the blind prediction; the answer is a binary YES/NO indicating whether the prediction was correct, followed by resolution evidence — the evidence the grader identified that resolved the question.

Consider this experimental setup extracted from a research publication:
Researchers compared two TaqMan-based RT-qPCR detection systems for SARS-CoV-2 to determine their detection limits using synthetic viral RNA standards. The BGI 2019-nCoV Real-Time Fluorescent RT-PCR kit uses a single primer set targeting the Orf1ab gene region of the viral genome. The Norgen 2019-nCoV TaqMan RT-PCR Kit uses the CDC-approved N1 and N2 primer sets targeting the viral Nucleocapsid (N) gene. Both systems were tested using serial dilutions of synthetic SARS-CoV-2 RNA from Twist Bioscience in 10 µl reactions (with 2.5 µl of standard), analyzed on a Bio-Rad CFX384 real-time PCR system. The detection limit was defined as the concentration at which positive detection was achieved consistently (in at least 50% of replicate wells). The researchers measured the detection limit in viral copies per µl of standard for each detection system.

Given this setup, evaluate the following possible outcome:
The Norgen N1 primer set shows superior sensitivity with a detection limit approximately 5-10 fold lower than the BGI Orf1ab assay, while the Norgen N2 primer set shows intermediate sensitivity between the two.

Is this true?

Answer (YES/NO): NO